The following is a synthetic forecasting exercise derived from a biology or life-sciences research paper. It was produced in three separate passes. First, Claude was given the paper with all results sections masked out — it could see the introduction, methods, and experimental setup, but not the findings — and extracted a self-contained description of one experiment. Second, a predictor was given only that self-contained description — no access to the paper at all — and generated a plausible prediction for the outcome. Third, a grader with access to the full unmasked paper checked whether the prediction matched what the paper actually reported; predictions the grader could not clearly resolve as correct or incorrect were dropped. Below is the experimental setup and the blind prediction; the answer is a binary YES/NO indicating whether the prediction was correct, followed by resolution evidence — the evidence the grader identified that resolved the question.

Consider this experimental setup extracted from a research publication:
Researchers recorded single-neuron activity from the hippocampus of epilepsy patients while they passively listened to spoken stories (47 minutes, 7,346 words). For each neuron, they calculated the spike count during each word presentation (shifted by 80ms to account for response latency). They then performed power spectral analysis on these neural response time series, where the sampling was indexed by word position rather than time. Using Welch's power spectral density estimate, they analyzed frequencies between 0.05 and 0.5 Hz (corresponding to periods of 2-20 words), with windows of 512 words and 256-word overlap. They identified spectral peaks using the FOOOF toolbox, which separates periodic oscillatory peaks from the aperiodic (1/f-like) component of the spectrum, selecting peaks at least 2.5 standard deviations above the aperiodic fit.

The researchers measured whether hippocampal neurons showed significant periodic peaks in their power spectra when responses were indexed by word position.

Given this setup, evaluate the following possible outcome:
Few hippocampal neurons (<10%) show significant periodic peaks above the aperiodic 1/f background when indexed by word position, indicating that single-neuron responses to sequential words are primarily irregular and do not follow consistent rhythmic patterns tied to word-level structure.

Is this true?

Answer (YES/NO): NO